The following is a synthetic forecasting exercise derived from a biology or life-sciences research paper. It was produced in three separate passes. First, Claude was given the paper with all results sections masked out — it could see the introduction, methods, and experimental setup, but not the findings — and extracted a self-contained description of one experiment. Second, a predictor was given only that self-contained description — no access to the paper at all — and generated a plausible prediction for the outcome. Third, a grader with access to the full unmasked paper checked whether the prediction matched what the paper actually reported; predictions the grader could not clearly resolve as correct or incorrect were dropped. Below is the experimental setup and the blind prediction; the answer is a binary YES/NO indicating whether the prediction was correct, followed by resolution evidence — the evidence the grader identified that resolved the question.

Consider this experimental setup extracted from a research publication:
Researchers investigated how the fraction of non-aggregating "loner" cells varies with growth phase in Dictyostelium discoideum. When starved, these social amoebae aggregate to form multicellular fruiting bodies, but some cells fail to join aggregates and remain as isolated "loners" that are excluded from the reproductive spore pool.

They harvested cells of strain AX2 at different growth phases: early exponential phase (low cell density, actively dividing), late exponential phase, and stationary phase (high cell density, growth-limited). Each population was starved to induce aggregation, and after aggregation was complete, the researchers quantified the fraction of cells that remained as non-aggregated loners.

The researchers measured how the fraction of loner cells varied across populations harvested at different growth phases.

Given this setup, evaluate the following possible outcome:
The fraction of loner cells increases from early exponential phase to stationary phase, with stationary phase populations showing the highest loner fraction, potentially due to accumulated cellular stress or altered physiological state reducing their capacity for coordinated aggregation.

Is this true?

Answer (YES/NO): NO